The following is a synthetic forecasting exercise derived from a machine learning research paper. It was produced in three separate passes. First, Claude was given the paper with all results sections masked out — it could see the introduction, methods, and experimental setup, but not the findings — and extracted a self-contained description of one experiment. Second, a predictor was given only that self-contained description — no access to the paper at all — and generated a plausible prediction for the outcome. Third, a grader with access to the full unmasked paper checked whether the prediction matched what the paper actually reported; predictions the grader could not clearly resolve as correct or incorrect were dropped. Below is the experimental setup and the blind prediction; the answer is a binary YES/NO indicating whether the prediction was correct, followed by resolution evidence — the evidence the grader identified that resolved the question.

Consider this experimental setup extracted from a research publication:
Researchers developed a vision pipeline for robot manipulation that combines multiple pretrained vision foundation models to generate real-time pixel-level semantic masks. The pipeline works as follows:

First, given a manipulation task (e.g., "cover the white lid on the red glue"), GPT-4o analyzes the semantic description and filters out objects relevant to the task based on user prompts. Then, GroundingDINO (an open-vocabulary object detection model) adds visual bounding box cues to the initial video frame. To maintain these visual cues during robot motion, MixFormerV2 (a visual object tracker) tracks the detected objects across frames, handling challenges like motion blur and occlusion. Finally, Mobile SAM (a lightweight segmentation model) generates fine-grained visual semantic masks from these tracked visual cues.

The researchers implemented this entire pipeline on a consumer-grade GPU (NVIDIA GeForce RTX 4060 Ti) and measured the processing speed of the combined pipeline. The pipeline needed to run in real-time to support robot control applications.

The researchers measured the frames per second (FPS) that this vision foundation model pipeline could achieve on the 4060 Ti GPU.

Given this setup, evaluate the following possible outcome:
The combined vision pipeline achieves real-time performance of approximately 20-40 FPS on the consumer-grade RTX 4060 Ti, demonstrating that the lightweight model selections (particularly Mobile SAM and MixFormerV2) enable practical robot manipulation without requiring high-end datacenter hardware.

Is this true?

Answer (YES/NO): NO